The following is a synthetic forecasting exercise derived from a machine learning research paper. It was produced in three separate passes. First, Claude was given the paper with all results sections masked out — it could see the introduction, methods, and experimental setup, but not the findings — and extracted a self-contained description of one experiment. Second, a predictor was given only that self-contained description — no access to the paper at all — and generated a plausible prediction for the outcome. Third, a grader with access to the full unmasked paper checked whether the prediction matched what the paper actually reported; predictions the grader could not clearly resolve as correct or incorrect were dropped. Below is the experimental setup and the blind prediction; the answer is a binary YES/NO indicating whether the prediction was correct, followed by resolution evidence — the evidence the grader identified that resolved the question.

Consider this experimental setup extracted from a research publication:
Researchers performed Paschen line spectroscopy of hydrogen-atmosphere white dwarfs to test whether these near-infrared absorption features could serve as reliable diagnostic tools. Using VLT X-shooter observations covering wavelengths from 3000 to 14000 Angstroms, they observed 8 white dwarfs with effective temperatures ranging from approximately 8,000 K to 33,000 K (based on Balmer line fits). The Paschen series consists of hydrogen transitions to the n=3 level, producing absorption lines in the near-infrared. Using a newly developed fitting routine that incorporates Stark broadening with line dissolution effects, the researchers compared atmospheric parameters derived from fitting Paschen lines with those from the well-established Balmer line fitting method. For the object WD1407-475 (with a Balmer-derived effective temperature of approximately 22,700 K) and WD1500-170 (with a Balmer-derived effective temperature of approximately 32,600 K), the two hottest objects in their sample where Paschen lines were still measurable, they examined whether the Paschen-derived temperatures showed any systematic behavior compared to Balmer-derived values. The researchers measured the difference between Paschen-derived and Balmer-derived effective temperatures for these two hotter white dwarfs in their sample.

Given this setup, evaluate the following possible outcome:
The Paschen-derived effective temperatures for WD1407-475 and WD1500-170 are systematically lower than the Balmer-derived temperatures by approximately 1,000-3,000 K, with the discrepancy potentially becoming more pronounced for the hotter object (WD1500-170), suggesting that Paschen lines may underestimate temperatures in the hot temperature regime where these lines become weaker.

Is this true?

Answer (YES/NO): NO